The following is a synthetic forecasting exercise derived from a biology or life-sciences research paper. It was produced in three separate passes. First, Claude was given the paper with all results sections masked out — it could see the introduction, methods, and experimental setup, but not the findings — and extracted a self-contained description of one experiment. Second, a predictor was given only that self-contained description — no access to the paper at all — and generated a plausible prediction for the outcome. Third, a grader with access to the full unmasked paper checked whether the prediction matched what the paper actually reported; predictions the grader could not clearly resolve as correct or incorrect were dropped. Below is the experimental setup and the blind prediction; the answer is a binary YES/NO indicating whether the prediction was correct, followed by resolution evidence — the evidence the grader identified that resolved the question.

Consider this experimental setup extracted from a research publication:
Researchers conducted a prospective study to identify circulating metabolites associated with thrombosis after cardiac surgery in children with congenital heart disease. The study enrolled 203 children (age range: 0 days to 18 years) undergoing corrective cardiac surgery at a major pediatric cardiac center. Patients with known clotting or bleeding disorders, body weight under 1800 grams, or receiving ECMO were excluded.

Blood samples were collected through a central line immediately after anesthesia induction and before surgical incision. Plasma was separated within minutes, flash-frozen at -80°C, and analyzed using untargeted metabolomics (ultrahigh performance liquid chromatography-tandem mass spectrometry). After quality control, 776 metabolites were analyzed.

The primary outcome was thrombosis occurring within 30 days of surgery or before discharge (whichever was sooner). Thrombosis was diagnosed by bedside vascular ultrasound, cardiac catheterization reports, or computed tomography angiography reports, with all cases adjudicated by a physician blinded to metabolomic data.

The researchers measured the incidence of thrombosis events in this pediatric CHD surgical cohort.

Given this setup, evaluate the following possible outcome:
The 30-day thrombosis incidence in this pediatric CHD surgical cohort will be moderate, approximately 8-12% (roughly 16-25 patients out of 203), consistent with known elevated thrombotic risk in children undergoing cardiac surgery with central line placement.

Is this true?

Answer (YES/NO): NO